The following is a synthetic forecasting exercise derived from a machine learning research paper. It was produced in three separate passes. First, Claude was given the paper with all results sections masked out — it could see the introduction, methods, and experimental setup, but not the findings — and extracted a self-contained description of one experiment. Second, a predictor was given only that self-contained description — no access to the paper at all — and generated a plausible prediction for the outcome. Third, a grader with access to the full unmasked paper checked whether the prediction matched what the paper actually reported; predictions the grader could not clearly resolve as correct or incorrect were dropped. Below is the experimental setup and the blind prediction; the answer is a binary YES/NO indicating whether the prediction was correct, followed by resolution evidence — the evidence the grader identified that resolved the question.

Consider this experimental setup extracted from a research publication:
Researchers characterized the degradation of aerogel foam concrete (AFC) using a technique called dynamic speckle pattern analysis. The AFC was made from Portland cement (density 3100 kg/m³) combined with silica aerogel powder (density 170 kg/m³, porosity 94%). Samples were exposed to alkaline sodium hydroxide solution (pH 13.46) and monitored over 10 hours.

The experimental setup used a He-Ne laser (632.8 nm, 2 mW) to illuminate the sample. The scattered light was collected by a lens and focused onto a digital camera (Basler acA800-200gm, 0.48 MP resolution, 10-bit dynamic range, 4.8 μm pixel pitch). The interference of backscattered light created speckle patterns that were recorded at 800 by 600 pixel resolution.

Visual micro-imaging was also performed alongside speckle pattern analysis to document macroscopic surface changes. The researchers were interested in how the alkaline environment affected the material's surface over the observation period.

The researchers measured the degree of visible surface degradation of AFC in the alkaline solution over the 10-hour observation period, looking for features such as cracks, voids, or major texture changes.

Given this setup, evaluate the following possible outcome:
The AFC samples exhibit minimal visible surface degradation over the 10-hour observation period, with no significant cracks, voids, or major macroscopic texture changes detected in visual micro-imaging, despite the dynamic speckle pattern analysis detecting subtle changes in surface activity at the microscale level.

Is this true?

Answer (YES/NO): YES